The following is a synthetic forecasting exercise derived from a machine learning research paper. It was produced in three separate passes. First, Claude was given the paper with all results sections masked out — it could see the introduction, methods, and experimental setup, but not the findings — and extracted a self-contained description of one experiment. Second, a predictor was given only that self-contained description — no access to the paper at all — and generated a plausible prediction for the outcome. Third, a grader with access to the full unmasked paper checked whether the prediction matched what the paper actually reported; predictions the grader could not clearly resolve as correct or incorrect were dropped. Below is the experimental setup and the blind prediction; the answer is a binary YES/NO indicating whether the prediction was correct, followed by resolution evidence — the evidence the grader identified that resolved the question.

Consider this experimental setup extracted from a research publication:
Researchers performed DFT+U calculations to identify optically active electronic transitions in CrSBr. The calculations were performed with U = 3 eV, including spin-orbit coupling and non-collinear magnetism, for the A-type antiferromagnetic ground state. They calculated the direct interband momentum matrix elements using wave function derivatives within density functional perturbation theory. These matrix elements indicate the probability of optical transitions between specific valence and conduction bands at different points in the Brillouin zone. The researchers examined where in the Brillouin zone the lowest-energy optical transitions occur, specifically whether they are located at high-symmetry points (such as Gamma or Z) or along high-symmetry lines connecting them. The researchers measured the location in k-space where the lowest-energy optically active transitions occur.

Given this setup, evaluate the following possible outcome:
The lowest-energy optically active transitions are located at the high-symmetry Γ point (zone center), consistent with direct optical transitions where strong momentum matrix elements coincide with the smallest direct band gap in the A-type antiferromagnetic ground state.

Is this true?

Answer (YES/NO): NO